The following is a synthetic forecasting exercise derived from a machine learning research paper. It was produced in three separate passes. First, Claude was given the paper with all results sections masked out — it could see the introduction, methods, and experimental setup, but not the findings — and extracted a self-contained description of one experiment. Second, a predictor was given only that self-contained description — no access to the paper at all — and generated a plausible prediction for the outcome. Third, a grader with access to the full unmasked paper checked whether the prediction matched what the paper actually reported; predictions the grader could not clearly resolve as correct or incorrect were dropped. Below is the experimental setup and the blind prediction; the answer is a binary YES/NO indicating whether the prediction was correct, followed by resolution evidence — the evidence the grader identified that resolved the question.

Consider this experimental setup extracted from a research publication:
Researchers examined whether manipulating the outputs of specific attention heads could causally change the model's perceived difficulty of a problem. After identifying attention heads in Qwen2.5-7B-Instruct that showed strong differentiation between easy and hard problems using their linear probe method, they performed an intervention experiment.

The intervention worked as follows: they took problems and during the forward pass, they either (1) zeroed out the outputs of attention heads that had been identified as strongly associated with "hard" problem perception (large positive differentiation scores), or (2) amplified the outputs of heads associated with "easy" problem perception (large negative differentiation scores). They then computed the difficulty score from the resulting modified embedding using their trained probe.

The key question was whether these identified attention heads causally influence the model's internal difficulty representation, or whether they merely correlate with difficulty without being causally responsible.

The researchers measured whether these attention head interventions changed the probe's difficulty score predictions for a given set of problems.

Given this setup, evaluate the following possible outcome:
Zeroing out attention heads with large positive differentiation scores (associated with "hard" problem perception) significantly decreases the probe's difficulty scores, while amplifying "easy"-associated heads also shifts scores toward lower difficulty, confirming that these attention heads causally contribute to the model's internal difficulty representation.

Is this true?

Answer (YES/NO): YES